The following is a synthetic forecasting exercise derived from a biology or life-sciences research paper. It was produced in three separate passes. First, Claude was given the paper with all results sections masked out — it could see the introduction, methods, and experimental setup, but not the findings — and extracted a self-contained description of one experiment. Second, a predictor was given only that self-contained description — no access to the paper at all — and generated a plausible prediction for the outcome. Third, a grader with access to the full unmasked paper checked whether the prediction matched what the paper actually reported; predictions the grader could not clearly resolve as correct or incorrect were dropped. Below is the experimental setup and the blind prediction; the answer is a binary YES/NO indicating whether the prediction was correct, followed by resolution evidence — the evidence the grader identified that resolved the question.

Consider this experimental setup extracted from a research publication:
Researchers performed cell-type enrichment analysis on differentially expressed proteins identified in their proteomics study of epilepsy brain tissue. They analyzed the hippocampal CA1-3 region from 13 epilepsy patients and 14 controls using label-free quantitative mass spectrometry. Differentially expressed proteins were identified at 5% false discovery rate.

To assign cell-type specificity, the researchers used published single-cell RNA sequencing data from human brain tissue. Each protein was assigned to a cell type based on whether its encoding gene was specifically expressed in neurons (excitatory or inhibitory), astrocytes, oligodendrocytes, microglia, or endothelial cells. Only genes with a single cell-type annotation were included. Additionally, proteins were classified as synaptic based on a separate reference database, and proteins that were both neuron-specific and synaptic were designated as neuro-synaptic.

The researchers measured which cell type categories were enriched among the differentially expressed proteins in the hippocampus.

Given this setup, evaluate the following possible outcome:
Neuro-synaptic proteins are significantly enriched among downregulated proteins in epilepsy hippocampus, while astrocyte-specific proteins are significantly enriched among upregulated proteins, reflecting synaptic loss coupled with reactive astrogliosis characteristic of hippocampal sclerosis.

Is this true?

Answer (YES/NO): NO